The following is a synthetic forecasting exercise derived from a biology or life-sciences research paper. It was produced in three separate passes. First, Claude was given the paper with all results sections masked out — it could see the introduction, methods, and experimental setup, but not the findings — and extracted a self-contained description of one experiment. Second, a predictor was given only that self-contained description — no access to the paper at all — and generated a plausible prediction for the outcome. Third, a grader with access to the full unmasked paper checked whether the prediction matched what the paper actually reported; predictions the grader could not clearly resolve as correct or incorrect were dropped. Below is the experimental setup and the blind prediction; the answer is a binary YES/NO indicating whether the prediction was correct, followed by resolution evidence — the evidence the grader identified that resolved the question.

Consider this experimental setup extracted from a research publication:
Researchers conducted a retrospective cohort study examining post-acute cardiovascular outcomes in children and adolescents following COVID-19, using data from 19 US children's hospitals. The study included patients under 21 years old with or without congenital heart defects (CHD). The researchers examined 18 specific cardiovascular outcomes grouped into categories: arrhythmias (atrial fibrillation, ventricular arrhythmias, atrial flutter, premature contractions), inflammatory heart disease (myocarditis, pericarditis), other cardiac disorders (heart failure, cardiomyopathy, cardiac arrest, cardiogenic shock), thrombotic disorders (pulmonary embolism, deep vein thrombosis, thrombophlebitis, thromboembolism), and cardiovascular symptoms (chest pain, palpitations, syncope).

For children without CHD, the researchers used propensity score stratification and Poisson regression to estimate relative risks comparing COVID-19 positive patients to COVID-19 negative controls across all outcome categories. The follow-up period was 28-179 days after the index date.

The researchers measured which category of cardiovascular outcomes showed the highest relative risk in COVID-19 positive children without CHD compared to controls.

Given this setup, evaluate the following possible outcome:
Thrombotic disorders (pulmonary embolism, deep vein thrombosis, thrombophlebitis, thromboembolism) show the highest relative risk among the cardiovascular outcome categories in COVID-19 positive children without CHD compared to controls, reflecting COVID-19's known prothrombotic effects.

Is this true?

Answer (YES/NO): NO